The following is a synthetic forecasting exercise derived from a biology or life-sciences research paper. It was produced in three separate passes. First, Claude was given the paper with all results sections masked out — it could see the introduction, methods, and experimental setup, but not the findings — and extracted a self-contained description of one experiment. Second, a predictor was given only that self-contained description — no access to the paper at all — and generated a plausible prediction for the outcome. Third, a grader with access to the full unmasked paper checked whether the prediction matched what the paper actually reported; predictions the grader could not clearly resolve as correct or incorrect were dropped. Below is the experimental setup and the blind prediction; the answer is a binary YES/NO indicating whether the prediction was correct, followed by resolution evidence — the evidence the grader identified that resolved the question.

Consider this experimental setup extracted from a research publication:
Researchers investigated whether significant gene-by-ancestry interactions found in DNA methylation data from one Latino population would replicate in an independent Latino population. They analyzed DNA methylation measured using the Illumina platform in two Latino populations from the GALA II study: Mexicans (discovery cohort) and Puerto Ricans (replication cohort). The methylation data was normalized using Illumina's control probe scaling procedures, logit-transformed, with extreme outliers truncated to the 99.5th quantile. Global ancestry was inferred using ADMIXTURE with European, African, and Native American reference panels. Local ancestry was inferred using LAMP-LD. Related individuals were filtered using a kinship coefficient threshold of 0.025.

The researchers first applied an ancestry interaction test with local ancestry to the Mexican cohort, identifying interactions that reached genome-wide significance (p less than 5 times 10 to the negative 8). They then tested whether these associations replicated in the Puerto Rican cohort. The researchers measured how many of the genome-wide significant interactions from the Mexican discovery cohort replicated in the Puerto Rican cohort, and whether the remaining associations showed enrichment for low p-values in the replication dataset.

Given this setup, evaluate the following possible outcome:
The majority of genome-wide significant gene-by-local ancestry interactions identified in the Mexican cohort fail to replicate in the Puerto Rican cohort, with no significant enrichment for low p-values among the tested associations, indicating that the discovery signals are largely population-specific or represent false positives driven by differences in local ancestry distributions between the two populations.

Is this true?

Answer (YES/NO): NO